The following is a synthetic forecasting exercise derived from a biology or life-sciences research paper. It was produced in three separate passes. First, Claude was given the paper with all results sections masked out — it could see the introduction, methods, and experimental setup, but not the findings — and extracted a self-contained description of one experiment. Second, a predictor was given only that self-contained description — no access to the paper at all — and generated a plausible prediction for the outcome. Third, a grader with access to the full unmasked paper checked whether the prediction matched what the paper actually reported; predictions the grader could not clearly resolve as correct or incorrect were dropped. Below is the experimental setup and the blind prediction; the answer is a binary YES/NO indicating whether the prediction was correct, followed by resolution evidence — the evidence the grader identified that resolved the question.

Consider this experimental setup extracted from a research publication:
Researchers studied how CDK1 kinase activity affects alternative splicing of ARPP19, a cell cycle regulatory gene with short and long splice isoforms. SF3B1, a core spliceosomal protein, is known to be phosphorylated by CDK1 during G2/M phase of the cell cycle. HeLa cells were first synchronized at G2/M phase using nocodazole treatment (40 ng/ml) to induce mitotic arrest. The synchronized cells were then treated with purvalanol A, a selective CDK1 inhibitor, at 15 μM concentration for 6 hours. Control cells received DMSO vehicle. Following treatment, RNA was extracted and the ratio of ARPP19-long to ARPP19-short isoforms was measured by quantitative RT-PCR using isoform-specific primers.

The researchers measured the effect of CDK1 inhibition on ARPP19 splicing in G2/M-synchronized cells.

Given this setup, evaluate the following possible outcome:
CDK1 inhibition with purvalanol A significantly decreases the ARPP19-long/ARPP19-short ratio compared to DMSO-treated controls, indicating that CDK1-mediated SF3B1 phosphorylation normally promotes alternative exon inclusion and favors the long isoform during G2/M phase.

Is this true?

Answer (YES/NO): NO